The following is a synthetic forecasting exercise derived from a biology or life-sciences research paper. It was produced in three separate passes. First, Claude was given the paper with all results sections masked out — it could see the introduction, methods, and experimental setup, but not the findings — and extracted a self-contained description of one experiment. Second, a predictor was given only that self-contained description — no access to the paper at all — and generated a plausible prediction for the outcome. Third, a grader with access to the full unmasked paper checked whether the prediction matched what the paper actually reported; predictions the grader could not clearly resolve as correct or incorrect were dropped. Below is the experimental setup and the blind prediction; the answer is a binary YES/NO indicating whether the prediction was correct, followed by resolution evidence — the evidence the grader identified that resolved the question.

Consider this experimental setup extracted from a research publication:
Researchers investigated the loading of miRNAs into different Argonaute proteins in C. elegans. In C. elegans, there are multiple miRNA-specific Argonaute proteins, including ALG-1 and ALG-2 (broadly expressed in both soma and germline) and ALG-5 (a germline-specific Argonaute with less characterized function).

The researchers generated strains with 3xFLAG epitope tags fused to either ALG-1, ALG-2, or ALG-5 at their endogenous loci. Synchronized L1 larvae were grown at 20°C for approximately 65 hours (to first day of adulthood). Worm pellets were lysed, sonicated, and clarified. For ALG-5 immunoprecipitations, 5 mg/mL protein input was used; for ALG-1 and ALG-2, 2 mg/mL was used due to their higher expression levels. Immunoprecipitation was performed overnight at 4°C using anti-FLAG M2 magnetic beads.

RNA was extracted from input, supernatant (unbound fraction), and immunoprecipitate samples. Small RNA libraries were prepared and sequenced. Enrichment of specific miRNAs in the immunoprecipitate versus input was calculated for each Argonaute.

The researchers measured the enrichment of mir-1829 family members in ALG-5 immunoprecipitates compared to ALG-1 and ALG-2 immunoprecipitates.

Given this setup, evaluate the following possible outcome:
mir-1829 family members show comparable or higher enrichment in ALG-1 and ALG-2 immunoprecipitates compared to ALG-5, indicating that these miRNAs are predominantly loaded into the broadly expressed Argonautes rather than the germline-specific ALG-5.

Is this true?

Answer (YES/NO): NO